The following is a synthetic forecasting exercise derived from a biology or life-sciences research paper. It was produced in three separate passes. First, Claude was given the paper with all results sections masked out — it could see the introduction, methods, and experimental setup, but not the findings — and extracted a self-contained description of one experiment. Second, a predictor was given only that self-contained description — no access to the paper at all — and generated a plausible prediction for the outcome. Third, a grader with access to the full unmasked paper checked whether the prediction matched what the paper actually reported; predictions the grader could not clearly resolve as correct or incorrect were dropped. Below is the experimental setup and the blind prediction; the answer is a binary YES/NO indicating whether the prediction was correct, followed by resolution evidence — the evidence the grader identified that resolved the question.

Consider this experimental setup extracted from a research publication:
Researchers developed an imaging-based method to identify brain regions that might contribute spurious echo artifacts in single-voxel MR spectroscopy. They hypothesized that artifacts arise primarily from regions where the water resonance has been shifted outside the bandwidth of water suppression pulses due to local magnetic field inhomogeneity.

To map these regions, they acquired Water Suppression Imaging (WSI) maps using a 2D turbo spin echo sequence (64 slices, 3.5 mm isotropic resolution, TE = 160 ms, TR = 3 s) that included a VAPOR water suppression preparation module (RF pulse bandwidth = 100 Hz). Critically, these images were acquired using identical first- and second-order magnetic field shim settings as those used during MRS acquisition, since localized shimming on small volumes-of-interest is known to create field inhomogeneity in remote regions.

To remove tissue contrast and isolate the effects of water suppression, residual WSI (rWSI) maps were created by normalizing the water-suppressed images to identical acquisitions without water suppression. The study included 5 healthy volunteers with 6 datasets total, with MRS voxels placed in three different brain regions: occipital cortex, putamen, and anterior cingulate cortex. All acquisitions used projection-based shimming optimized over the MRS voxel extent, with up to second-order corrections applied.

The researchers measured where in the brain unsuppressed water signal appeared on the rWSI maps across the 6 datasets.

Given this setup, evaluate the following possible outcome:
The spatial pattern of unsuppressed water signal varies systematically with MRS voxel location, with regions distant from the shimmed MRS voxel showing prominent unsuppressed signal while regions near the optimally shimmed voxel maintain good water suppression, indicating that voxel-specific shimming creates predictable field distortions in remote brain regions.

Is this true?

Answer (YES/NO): YES